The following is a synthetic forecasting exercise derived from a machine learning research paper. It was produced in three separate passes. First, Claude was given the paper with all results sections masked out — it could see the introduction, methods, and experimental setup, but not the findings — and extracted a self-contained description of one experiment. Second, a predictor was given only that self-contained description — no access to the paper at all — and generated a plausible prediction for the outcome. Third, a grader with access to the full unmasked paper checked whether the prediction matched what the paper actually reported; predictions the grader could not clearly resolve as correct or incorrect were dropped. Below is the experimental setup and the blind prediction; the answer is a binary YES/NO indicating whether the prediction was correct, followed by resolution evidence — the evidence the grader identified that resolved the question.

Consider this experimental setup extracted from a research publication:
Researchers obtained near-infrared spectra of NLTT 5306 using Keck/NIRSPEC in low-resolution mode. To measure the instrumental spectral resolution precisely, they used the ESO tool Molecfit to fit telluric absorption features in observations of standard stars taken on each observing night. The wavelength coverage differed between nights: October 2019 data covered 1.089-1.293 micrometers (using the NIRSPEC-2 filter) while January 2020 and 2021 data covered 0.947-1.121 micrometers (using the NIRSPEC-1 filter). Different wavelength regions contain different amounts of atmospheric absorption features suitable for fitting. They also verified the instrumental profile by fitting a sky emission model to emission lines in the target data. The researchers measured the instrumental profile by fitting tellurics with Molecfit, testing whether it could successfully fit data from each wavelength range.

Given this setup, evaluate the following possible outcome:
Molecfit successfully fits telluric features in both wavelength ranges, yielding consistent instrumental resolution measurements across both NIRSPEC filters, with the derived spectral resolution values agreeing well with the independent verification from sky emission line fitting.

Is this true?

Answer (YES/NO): NO